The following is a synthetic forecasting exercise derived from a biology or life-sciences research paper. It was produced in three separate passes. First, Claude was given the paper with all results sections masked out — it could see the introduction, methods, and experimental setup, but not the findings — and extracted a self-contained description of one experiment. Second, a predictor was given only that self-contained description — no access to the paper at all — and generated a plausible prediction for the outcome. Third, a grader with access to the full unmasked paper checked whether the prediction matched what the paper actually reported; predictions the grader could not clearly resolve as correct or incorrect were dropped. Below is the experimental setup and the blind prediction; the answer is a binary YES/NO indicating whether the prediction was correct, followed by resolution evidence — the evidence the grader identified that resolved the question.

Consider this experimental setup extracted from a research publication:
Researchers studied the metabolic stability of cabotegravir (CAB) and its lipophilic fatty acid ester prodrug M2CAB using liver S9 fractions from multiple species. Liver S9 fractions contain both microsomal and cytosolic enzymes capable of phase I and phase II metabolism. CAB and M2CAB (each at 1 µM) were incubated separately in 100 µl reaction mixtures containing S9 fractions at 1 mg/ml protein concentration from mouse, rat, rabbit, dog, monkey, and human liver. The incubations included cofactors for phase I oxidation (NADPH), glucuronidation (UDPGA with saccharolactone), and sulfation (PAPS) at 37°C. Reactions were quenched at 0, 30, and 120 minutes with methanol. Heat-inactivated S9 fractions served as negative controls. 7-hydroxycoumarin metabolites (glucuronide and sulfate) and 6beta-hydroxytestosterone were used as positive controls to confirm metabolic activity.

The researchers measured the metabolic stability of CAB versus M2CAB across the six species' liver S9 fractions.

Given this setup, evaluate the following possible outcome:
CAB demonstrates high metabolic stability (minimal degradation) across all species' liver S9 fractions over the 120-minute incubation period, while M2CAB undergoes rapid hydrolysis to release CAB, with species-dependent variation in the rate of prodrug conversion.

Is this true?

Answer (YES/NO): NO